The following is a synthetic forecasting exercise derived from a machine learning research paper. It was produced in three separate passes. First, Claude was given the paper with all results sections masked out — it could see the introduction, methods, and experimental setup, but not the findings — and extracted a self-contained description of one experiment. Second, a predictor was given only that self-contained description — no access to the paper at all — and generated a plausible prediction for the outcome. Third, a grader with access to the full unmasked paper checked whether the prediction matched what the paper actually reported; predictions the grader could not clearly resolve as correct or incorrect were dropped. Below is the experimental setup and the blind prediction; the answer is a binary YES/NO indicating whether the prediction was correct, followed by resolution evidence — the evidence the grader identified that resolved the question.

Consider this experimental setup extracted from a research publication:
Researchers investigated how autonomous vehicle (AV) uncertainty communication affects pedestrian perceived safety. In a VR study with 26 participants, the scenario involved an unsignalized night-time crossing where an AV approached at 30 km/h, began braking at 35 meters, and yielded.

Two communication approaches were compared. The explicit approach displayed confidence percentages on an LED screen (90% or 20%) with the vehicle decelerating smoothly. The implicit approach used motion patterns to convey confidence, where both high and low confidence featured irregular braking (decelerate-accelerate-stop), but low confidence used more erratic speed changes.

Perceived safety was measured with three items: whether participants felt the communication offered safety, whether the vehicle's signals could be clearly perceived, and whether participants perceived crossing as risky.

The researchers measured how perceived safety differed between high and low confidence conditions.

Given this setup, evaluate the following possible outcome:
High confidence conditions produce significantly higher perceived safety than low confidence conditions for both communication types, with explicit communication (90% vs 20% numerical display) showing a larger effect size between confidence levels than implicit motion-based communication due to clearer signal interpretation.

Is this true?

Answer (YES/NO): NO